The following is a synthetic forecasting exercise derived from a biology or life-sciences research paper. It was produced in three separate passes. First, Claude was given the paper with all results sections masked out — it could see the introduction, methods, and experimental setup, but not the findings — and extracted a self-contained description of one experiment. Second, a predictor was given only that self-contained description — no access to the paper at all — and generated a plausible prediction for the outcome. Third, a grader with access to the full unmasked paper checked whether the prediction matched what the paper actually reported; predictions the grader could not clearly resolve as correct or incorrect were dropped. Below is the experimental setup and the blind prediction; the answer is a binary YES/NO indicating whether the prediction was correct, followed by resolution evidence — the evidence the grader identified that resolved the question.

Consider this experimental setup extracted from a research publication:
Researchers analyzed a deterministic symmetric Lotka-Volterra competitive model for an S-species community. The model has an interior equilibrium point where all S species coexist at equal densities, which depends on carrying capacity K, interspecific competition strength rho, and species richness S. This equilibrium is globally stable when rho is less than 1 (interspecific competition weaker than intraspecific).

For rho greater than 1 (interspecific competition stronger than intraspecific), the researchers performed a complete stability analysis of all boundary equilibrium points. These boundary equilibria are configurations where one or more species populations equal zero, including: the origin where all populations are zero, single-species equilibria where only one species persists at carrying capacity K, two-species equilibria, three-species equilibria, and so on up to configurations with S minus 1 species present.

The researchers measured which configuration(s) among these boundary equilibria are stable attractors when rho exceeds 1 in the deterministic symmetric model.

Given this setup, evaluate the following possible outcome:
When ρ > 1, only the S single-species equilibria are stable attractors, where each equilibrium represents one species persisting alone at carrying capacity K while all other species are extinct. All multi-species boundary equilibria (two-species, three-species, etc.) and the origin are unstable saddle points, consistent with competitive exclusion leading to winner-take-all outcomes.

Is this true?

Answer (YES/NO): YES